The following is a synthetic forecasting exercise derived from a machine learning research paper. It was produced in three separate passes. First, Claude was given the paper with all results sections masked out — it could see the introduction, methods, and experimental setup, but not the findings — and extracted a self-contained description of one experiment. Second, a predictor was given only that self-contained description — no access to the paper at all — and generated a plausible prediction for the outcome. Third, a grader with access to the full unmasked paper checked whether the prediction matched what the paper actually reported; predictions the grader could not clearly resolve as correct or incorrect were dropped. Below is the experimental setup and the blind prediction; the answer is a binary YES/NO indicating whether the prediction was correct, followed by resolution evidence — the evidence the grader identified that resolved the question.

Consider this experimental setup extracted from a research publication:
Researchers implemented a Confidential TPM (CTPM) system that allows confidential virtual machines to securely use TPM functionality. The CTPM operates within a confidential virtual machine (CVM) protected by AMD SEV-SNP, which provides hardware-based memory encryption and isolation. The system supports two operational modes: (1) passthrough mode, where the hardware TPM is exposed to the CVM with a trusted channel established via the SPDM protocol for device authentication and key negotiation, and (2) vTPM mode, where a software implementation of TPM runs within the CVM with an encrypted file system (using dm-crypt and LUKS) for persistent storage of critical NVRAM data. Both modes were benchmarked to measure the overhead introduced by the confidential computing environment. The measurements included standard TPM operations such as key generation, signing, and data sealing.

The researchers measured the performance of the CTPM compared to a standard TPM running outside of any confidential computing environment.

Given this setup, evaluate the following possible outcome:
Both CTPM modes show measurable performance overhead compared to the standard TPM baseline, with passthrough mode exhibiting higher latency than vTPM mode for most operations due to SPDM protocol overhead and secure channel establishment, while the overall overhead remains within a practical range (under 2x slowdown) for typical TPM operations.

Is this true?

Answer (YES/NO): NO